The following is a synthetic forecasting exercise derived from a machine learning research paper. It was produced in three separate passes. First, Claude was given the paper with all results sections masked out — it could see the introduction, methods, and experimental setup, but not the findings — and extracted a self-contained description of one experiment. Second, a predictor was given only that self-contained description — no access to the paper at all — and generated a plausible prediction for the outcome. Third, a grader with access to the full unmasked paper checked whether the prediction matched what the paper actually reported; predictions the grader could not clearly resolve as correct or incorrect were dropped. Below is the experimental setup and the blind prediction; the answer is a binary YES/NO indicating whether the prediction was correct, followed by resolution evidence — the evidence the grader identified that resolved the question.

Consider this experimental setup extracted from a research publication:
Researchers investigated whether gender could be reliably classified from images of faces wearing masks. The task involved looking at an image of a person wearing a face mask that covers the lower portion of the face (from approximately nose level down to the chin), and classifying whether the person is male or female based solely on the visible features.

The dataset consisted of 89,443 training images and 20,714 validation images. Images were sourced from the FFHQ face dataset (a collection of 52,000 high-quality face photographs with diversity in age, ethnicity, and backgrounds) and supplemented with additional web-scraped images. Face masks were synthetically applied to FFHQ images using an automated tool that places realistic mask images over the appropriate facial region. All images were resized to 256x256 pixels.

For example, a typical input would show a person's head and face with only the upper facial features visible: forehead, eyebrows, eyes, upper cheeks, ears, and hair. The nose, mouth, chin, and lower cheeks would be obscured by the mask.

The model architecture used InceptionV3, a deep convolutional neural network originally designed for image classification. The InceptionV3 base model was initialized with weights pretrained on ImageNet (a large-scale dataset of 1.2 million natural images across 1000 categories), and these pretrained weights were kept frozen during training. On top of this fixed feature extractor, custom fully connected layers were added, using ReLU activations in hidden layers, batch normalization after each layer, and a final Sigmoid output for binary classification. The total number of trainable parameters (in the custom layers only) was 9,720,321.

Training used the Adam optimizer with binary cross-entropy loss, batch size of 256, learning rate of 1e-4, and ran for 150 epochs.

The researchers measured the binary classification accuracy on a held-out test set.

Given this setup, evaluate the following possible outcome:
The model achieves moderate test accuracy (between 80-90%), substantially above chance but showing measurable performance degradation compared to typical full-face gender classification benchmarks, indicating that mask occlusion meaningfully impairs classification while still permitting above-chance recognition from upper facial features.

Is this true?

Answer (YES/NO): YES